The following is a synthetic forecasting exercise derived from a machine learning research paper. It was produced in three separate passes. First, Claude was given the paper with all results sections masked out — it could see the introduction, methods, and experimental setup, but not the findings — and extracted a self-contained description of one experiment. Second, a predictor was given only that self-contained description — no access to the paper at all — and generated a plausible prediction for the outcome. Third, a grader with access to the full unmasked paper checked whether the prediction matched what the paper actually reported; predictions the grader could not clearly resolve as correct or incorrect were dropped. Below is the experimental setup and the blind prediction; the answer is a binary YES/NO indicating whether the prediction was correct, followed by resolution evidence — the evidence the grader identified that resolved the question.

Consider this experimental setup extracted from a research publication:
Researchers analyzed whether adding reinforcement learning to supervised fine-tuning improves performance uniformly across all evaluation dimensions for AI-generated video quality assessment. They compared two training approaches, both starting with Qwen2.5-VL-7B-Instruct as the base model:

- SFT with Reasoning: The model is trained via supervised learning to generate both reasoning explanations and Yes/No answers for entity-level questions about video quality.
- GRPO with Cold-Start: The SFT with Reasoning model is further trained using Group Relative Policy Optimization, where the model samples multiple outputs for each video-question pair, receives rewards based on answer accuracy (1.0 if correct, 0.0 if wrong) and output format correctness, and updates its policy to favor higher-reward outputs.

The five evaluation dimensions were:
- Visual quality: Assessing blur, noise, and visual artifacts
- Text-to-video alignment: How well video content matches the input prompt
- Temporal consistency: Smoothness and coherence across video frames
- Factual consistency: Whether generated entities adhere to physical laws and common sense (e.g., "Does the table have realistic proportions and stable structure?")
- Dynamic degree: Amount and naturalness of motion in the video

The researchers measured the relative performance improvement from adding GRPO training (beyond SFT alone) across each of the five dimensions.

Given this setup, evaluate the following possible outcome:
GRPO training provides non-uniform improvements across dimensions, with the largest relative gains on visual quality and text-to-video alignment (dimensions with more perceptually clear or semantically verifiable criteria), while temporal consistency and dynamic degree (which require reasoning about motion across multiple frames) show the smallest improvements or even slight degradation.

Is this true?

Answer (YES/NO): NO